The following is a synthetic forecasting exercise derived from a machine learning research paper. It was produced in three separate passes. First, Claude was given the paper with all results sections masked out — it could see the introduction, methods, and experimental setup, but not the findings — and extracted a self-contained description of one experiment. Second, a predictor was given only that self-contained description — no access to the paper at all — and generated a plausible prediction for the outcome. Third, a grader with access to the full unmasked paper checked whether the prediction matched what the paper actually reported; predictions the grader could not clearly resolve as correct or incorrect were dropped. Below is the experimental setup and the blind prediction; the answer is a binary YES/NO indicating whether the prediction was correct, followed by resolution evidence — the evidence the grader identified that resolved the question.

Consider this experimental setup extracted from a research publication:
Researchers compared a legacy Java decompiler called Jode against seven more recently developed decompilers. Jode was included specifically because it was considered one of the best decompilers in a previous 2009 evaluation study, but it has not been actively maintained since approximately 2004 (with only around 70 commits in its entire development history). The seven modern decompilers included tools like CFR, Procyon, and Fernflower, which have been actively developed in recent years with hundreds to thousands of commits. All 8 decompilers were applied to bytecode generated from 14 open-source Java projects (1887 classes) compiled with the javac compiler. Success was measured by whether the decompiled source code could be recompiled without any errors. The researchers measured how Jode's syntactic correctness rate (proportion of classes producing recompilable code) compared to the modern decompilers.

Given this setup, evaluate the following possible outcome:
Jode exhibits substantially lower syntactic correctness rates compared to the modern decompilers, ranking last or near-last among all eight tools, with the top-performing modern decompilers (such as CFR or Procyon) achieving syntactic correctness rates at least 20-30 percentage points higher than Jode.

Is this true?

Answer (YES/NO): YES